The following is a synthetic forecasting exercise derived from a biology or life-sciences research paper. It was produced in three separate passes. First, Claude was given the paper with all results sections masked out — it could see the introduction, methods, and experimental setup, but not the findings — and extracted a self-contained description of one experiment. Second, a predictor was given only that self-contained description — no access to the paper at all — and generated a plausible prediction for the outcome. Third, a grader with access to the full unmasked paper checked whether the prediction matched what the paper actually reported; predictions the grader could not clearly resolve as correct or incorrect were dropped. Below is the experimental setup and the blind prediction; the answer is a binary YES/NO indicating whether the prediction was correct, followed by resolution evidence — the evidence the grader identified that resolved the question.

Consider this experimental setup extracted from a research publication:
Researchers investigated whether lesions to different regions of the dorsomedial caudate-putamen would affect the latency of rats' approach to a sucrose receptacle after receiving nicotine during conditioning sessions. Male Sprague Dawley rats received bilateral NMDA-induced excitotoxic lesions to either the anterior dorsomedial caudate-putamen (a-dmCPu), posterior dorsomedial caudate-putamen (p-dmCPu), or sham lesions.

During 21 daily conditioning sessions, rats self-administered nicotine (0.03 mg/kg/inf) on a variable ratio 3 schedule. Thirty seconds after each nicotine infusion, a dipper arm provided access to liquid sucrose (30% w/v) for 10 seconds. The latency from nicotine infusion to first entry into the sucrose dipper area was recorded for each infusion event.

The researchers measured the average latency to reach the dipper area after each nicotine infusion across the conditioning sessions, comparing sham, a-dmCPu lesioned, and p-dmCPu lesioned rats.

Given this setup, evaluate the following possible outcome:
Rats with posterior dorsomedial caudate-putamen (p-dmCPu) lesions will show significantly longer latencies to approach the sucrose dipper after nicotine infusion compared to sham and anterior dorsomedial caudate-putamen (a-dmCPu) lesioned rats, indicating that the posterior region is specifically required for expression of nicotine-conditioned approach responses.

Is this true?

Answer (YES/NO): NO